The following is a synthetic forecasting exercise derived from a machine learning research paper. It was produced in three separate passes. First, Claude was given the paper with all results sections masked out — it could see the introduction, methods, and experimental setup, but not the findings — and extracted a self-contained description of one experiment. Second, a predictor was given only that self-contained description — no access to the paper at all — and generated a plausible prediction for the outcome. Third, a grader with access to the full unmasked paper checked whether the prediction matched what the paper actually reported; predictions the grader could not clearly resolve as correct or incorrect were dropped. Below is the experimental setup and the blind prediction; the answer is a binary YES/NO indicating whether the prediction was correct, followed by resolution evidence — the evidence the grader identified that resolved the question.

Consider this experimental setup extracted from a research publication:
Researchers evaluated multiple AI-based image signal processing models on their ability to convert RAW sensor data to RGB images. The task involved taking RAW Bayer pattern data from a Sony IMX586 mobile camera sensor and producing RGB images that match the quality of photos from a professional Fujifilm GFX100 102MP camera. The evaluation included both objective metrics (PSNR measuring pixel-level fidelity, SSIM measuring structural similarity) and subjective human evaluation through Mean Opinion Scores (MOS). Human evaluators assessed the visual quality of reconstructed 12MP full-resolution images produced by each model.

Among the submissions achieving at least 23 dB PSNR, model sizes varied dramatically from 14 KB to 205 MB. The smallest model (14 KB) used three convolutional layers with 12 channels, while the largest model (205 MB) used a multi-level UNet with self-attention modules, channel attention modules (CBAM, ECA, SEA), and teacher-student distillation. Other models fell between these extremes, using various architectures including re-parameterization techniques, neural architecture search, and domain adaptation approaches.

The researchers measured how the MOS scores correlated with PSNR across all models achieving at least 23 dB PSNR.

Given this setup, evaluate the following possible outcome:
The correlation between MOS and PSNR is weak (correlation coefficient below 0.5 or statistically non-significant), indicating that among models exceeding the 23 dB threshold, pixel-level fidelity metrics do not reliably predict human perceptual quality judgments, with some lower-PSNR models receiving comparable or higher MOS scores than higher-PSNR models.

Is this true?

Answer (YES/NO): YES